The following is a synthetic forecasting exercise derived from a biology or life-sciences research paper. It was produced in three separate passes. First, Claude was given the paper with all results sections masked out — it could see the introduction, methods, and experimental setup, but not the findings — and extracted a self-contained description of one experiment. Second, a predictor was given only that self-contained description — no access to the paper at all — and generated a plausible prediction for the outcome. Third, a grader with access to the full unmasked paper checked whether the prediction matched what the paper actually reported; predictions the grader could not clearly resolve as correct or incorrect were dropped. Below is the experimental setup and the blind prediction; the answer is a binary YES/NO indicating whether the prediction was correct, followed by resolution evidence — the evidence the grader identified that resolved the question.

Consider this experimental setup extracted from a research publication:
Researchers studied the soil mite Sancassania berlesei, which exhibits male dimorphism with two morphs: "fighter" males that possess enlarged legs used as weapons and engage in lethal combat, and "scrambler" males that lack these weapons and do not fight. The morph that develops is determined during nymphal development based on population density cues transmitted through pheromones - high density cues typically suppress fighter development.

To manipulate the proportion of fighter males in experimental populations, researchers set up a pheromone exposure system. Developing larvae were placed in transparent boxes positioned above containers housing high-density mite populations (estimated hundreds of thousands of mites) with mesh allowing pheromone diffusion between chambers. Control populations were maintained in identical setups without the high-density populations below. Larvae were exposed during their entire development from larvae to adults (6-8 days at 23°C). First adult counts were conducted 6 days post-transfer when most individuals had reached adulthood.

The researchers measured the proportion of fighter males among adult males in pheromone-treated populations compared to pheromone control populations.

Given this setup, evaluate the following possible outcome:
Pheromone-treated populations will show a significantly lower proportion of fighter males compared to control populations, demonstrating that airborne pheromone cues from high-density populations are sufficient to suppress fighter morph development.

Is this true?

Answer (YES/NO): YES